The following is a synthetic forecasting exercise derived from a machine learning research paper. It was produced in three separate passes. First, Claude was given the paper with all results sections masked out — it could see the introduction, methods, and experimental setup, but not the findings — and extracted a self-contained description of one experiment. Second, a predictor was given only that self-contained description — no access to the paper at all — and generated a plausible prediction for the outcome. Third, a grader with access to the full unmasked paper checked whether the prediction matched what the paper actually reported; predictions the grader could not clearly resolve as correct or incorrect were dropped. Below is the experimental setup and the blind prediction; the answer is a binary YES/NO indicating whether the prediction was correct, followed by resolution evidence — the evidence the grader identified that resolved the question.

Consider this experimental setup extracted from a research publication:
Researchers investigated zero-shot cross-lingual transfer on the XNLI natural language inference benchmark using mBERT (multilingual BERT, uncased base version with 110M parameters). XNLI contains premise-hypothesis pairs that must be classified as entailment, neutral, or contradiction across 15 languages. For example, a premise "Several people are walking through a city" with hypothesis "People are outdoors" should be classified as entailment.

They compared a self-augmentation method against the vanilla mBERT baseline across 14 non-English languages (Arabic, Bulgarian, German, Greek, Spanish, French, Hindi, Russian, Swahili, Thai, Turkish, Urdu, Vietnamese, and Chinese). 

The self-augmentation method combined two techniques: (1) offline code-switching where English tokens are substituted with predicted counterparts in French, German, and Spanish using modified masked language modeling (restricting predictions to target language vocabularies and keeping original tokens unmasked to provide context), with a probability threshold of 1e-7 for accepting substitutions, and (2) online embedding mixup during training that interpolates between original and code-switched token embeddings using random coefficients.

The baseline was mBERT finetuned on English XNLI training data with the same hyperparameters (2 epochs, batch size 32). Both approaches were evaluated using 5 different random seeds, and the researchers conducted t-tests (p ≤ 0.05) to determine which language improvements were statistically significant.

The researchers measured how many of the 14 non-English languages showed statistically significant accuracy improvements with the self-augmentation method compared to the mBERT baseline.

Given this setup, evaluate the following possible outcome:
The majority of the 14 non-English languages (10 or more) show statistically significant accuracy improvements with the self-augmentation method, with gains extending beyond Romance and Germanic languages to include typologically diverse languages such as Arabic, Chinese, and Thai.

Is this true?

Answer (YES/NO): NO